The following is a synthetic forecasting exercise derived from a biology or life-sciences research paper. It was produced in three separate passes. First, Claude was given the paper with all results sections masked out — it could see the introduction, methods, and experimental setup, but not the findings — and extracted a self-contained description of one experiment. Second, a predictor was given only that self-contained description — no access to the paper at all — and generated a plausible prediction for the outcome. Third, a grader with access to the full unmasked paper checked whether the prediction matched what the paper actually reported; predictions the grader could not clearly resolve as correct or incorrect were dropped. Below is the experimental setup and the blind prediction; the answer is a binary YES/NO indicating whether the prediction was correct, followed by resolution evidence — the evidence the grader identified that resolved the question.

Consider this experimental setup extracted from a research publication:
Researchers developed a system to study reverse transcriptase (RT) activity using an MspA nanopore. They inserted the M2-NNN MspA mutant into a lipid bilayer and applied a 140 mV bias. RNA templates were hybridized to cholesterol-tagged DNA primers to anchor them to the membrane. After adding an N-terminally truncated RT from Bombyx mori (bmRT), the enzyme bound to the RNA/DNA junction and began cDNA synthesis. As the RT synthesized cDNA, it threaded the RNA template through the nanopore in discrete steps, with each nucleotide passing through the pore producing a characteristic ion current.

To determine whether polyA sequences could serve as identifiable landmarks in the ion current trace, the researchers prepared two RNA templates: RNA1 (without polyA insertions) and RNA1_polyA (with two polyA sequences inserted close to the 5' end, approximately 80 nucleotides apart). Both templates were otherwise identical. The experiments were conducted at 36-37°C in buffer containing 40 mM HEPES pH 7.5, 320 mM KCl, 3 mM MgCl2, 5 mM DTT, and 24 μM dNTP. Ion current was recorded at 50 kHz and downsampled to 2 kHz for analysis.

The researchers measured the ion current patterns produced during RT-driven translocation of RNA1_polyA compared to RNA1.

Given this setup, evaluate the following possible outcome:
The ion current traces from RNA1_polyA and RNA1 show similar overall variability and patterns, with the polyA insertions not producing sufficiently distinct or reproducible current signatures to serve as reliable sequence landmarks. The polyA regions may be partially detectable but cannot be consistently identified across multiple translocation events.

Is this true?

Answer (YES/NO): NO